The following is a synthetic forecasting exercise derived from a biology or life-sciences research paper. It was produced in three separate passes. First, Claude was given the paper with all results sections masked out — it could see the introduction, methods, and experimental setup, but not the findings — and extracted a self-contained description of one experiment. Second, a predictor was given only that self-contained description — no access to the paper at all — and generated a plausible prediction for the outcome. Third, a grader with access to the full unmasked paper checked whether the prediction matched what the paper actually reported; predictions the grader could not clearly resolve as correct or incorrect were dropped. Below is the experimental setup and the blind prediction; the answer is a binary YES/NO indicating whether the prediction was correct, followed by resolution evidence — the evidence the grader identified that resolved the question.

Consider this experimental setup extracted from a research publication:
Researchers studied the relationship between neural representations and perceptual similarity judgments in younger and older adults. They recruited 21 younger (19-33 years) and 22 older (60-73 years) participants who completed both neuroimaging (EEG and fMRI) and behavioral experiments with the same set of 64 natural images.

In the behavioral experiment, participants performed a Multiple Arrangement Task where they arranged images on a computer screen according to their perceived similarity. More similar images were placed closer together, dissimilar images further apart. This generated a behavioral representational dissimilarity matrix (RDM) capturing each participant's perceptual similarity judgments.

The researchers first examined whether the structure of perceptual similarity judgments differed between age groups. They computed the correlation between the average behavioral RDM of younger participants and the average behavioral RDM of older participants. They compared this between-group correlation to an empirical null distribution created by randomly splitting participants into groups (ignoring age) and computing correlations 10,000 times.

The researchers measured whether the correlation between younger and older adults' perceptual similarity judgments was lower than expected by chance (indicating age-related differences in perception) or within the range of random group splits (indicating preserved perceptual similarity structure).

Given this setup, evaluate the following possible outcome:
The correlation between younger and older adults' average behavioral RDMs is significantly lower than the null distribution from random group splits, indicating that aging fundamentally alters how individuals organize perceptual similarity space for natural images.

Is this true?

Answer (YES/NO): NO